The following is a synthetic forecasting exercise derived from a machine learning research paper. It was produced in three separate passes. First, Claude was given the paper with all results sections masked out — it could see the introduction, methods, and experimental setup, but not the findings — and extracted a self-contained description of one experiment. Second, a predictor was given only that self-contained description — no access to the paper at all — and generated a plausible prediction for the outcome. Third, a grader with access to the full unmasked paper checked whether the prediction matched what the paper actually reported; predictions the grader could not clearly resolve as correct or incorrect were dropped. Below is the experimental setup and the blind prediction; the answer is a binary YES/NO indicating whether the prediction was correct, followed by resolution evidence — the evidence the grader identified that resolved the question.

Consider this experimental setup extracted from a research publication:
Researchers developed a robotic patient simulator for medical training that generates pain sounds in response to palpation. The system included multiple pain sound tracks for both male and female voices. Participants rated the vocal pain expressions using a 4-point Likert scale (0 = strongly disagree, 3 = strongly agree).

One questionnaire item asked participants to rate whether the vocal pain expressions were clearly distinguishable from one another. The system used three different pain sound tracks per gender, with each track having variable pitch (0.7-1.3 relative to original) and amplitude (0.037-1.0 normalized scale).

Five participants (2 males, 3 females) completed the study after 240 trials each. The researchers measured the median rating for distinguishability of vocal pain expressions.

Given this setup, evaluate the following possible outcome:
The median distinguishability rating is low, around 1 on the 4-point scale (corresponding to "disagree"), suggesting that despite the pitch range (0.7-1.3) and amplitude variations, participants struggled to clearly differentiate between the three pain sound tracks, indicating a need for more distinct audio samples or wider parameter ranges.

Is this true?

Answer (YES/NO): NO